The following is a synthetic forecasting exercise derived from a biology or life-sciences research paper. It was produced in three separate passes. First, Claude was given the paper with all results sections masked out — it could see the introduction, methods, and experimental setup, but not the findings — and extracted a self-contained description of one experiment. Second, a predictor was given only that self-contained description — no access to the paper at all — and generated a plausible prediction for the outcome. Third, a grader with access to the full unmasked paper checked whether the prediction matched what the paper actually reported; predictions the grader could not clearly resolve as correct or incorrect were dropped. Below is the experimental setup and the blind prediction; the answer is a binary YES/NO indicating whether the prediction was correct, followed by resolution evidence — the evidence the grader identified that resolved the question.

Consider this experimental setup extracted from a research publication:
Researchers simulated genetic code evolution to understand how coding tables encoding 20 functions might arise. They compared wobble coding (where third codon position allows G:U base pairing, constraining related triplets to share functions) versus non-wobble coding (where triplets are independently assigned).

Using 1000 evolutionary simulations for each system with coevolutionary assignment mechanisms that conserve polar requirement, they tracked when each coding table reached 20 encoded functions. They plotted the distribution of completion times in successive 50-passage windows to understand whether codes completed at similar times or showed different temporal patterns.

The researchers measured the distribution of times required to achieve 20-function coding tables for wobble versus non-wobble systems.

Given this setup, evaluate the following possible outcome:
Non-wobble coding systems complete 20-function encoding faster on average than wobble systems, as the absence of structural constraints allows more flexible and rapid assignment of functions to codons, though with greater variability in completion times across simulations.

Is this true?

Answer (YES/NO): NO